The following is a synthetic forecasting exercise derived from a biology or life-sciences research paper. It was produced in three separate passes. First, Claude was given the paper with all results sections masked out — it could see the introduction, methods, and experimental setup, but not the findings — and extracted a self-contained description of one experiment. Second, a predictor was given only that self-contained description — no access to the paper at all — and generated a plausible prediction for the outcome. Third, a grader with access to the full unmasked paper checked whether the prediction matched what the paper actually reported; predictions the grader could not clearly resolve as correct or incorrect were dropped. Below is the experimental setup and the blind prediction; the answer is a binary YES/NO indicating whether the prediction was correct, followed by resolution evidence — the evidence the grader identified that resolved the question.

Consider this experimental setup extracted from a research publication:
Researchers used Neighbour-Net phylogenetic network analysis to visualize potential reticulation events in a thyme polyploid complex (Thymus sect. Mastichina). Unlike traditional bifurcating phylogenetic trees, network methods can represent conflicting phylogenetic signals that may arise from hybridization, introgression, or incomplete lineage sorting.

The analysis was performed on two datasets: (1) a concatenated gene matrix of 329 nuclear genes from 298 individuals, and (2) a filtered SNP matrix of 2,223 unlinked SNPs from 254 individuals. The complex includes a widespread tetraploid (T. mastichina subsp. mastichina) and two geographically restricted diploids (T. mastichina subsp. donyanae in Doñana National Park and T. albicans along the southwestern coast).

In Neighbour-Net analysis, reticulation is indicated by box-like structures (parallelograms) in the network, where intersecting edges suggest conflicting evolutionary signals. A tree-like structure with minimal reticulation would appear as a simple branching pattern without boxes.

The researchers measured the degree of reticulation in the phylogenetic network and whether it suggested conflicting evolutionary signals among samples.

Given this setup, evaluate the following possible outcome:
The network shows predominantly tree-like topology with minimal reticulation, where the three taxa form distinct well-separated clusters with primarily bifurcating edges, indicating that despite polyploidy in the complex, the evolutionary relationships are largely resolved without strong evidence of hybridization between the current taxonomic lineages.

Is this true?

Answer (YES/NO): NO